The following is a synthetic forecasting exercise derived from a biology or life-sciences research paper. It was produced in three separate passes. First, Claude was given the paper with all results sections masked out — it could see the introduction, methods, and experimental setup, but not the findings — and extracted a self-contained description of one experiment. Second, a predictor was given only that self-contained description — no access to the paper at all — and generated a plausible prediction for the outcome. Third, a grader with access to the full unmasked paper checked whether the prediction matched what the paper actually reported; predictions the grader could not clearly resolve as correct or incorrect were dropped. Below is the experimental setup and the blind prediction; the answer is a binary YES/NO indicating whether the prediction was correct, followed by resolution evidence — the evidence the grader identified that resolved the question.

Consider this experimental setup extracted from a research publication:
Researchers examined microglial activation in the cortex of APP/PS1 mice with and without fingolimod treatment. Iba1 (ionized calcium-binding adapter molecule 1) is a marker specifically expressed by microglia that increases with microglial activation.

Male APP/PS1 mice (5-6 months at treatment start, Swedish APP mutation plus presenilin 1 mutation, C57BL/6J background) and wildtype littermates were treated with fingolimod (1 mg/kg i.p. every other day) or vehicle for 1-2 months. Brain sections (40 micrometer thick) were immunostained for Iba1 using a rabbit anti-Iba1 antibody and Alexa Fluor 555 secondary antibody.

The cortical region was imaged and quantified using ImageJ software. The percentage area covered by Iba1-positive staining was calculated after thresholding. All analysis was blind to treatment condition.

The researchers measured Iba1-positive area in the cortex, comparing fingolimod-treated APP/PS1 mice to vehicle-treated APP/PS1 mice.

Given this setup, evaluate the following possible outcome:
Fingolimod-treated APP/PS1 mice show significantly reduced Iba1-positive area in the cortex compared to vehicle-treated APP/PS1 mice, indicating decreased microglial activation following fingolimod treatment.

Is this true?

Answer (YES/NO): YES